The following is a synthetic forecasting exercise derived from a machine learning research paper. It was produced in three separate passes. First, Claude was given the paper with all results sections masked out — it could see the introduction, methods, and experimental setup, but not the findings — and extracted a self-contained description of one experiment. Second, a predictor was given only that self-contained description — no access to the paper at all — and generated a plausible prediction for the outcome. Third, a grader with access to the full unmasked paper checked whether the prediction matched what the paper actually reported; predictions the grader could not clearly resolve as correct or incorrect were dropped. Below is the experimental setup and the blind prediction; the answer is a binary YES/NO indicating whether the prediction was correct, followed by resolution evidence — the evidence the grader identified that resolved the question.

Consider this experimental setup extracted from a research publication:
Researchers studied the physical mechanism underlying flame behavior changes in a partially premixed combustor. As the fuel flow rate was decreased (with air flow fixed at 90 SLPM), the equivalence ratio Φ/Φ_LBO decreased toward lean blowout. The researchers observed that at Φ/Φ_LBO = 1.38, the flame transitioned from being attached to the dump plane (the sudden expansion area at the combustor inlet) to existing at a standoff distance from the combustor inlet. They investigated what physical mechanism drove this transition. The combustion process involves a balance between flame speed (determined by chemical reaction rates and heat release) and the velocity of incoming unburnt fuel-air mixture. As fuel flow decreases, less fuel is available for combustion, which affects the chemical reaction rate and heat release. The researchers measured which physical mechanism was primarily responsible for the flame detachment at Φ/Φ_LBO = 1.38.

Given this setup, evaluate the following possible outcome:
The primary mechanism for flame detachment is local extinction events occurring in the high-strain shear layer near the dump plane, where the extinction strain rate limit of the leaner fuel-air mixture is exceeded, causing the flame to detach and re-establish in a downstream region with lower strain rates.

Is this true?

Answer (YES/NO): NO